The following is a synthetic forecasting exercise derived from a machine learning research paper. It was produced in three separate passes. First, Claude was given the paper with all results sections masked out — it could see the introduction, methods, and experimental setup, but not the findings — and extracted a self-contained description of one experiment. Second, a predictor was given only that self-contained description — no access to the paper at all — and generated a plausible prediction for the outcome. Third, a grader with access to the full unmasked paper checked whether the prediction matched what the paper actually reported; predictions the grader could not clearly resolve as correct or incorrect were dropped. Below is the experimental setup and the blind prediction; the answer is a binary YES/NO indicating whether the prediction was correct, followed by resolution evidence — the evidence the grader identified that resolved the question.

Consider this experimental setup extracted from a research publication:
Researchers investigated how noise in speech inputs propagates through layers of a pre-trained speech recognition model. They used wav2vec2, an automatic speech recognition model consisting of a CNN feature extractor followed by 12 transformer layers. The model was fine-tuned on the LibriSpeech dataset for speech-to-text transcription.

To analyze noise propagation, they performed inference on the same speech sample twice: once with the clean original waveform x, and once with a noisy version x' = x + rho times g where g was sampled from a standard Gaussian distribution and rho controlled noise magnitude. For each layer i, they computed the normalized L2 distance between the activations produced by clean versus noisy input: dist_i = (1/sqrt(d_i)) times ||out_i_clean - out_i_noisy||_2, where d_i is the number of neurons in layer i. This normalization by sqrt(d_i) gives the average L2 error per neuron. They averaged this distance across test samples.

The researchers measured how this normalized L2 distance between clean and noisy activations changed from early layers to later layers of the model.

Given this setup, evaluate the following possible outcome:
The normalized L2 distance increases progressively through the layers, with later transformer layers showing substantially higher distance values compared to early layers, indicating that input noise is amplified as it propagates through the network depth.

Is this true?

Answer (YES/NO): NO